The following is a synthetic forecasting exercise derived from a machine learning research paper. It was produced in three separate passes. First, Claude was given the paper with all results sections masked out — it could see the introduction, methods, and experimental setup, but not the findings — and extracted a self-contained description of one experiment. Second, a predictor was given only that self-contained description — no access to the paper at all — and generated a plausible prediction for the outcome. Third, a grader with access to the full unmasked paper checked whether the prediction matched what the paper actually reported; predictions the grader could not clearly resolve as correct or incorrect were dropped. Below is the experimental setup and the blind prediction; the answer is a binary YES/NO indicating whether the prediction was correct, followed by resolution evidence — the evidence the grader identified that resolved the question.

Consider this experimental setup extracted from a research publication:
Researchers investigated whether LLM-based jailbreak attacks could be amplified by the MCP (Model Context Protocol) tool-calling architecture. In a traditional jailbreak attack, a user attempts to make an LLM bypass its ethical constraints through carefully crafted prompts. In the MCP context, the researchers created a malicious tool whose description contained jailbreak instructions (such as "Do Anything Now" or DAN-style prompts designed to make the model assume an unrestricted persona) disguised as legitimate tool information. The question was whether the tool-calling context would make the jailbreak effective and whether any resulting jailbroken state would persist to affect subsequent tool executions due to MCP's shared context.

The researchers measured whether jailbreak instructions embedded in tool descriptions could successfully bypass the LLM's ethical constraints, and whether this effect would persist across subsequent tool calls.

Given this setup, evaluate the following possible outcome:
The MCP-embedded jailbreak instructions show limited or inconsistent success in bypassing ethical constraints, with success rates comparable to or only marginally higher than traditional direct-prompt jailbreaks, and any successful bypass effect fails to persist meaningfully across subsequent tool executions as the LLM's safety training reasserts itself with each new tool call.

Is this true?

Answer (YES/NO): YES